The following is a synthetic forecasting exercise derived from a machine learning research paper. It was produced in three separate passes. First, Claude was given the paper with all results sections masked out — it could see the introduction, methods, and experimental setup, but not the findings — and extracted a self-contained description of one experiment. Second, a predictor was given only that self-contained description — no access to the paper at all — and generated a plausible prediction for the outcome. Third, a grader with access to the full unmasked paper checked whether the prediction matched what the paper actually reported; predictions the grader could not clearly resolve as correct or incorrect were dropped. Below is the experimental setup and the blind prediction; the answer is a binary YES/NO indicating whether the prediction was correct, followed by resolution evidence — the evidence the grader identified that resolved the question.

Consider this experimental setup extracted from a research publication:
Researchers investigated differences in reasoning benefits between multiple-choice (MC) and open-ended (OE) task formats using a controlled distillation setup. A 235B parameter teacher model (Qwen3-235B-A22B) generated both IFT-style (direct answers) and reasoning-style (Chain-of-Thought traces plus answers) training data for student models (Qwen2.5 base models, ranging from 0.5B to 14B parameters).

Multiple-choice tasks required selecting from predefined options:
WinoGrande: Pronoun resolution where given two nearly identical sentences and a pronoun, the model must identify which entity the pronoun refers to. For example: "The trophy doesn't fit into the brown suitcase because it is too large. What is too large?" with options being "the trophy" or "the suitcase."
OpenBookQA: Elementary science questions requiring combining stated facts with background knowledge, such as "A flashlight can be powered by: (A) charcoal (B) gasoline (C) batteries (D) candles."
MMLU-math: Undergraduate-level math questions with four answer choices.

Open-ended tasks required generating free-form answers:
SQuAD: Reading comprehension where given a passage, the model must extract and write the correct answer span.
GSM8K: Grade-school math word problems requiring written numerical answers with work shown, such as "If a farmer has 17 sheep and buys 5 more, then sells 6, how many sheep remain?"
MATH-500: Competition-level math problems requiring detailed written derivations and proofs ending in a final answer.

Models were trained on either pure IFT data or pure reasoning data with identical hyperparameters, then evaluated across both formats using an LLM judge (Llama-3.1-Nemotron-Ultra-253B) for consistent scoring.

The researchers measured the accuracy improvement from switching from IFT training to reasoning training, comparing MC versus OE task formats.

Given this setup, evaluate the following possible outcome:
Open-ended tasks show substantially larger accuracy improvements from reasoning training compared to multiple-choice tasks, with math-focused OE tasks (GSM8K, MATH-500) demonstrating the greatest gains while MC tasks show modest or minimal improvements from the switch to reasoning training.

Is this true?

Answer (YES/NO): YES